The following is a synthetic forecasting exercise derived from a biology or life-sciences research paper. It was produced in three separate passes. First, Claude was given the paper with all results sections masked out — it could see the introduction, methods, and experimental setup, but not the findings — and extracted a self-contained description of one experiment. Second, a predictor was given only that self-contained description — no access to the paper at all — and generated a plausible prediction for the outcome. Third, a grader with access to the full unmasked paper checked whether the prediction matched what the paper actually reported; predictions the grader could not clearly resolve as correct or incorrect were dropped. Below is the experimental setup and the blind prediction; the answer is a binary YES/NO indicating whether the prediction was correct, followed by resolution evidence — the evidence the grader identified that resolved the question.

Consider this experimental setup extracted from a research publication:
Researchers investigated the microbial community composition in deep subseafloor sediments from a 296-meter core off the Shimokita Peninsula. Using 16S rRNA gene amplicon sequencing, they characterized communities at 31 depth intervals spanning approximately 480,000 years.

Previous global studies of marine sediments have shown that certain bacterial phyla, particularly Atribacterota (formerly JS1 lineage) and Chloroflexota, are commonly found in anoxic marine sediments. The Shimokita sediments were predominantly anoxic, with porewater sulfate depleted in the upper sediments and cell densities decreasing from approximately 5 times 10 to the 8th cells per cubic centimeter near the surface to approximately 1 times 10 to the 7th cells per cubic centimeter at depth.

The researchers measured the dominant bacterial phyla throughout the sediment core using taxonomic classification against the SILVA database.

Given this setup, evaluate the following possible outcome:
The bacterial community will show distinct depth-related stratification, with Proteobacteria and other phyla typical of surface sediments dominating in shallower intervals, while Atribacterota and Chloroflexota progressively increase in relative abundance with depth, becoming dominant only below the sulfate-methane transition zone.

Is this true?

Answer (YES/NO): NO